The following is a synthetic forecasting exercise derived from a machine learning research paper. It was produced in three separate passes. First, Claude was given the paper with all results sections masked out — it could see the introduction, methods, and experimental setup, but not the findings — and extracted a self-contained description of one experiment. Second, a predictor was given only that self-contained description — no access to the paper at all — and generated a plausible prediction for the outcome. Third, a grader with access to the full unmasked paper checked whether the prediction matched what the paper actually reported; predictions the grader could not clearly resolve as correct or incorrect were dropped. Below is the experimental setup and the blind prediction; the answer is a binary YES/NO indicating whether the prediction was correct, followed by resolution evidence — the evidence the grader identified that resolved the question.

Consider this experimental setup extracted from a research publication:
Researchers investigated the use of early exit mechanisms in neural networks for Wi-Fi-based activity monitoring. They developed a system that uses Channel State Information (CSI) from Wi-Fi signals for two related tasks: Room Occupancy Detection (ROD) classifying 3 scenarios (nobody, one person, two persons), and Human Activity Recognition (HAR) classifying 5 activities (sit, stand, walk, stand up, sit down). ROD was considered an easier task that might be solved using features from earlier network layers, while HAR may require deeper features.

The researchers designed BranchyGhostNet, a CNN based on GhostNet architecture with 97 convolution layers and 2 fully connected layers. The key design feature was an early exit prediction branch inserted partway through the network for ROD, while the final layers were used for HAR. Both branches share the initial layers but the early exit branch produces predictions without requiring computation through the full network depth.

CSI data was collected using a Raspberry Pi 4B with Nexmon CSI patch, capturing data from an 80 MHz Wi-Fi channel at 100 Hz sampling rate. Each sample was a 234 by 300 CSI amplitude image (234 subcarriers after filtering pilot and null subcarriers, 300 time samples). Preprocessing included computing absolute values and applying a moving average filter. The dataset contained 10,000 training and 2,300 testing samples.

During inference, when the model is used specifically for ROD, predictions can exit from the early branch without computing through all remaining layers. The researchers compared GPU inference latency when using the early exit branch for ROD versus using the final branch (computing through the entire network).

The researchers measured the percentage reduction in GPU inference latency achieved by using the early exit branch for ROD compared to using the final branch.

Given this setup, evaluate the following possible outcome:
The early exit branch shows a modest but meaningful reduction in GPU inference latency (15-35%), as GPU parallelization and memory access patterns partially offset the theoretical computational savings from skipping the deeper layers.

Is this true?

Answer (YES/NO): NO